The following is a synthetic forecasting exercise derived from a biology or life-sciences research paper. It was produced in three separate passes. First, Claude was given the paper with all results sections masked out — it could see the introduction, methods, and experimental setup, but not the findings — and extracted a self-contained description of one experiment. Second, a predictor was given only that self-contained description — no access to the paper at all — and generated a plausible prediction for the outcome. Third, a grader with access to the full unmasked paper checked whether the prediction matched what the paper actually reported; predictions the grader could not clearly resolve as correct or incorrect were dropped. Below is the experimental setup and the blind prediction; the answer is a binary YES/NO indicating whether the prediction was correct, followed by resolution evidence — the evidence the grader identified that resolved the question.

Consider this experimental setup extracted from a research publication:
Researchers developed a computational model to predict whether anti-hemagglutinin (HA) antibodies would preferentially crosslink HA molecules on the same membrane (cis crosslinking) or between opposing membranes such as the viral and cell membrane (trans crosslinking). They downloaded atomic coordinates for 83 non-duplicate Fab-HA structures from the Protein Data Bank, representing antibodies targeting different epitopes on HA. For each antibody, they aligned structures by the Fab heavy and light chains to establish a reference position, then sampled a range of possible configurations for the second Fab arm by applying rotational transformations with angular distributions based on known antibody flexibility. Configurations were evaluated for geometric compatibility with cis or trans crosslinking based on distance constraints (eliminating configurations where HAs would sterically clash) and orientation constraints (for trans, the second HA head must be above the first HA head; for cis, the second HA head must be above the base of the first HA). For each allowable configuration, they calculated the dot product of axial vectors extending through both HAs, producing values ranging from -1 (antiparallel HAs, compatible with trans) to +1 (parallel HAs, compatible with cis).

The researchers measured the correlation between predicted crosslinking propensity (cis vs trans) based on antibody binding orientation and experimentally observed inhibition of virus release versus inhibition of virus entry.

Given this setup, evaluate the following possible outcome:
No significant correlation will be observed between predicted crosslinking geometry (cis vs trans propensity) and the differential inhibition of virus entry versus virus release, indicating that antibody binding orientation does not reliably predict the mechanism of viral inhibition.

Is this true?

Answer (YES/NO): NO